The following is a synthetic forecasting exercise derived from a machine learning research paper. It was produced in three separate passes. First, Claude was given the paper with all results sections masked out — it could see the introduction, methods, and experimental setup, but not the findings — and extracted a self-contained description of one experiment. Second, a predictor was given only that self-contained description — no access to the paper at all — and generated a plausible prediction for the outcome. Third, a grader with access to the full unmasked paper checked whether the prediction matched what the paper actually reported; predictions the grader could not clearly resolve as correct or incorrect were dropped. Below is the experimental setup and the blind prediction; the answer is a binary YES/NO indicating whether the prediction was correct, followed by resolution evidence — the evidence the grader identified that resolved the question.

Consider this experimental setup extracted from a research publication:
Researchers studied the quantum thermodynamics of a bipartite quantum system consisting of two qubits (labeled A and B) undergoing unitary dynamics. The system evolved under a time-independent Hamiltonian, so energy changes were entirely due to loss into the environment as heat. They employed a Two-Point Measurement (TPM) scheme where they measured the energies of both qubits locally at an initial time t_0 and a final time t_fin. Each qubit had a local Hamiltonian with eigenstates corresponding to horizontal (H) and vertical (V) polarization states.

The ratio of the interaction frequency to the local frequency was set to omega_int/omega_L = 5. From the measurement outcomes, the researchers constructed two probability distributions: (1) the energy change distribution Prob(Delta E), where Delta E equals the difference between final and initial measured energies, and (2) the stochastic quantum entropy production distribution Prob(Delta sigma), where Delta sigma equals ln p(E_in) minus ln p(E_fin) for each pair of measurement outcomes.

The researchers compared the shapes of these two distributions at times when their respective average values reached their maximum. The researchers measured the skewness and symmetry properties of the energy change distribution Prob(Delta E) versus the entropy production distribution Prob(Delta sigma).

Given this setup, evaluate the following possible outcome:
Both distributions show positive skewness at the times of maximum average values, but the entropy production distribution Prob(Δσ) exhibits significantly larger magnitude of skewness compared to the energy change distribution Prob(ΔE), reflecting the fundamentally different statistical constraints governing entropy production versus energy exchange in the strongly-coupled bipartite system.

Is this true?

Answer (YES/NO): NO